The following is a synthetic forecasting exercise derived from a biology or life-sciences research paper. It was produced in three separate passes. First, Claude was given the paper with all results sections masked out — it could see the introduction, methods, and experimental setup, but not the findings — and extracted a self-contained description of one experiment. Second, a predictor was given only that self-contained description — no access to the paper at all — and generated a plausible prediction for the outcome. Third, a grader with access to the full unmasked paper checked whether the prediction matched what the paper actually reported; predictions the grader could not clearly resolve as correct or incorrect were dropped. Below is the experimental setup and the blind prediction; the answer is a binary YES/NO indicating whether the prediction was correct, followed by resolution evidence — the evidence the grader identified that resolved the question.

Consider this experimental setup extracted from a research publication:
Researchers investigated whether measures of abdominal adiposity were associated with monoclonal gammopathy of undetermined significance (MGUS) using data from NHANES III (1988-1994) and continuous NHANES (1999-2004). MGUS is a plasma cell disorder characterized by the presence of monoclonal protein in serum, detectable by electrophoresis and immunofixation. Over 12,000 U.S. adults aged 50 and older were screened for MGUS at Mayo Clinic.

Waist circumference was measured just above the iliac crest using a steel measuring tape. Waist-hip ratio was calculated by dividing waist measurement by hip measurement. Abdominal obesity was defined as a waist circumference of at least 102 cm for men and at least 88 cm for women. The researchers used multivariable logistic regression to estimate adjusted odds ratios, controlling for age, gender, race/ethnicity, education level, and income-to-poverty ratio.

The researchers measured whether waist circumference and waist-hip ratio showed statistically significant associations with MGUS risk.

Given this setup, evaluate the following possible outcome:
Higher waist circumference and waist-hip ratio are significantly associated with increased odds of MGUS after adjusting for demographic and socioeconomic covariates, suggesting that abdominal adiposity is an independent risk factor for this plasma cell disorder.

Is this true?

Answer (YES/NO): NO